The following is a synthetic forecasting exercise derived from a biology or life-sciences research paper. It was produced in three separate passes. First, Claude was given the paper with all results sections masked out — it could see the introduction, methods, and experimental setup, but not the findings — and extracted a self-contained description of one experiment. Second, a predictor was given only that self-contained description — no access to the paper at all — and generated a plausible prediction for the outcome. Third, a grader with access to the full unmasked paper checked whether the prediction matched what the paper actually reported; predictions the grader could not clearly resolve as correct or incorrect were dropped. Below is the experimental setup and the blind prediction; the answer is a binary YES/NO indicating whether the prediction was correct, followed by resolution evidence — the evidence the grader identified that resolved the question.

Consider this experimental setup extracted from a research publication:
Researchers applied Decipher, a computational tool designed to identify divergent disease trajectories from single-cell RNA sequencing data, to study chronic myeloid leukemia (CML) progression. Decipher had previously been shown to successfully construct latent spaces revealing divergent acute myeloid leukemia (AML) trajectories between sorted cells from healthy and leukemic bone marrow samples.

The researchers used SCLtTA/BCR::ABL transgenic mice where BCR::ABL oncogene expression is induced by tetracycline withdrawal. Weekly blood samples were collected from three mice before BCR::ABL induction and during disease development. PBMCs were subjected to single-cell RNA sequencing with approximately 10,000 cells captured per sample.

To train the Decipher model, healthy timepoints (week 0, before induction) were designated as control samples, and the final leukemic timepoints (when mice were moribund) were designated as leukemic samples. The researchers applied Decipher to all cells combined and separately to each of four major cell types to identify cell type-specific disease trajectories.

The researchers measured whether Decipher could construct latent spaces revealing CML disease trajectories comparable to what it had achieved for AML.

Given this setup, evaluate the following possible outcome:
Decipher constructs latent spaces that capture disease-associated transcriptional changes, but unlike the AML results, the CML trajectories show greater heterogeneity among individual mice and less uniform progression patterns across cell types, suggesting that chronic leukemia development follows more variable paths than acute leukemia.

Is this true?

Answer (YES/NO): NO